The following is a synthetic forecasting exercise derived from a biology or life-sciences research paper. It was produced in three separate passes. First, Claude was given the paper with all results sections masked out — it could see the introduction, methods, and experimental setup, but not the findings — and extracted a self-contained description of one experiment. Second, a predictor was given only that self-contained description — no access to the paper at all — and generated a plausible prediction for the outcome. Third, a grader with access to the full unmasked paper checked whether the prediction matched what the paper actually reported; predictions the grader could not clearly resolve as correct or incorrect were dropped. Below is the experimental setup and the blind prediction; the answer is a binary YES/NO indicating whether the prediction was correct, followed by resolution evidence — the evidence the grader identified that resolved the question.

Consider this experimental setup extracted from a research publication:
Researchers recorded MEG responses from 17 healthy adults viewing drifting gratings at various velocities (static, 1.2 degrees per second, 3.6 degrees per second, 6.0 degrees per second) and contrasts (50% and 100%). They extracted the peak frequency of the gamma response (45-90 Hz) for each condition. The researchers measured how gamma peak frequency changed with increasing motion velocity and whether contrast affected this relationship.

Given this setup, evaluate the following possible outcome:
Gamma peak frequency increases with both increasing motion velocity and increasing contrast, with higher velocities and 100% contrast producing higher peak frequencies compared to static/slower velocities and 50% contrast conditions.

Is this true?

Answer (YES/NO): YES